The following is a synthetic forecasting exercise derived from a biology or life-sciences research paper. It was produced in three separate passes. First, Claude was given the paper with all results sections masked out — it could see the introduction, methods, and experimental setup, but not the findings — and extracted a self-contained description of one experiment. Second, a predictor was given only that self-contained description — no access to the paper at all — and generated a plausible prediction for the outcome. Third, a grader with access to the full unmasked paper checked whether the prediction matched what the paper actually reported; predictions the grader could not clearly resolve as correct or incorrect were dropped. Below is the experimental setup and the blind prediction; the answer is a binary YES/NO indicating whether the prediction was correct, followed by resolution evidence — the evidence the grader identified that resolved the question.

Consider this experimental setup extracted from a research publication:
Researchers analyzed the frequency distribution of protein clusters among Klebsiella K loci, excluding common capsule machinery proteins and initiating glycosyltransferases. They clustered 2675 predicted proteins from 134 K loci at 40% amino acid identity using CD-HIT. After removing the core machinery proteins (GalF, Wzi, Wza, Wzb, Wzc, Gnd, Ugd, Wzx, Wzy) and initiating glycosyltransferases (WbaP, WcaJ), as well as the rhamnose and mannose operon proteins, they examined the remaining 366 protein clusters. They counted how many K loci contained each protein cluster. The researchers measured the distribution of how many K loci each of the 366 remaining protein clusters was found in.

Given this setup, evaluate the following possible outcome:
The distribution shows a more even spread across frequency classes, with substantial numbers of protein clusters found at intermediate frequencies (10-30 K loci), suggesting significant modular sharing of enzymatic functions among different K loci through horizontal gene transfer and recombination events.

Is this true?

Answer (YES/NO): NO